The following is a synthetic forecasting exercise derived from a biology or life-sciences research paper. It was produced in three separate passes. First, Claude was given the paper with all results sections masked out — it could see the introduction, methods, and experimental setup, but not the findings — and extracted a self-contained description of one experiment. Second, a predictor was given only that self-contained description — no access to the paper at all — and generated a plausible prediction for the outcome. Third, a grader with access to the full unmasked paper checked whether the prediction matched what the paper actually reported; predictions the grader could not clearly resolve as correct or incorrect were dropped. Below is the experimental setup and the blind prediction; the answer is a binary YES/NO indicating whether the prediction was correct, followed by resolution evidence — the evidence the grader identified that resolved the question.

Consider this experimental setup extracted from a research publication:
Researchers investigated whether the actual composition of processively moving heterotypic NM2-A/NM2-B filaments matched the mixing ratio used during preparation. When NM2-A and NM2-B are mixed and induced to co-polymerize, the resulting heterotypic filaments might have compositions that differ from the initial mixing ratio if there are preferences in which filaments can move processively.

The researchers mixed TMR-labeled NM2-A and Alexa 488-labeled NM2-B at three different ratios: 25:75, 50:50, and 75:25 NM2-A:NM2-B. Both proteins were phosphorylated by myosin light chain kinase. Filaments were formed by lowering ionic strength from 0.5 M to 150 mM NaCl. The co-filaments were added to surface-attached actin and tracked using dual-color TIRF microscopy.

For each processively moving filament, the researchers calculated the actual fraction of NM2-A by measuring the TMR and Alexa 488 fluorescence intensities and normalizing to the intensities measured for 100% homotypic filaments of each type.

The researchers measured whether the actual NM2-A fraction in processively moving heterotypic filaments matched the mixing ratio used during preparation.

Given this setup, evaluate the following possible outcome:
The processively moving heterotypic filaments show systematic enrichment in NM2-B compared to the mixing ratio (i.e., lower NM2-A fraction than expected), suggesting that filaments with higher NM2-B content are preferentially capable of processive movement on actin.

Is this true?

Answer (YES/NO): NO